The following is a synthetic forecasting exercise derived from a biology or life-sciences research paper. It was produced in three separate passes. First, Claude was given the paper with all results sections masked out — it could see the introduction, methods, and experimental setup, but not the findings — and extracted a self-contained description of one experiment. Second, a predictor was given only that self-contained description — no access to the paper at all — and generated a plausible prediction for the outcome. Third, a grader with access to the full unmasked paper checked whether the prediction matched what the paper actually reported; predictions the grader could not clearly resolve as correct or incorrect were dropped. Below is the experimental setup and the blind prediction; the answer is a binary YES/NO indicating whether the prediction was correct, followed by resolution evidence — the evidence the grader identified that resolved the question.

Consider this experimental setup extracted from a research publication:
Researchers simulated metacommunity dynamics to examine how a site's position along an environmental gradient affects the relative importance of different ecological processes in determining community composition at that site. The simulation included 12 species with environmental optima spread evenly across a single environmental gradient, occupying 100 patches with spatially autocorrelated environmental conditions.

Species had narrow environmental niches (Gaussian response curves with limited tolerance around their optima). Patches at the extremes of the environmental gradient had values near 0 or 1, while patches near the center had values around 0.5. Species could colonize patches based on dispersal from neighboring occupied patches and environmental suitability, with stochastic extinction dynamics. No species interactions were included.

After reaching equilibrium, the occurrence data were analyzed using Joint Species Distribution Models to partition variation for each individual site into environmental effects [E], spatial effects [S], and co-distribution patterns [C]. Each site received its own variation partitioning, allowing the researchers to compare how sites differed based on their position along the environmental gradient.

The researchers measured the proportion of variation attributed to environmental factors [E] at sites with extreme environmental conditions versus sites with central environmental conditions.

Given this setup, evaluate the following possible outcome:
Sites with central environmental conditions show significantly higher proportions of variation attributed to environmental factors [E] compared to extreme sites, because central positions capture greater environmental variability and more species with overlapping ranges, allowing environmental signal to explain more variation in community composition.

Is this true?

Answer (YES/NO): NO